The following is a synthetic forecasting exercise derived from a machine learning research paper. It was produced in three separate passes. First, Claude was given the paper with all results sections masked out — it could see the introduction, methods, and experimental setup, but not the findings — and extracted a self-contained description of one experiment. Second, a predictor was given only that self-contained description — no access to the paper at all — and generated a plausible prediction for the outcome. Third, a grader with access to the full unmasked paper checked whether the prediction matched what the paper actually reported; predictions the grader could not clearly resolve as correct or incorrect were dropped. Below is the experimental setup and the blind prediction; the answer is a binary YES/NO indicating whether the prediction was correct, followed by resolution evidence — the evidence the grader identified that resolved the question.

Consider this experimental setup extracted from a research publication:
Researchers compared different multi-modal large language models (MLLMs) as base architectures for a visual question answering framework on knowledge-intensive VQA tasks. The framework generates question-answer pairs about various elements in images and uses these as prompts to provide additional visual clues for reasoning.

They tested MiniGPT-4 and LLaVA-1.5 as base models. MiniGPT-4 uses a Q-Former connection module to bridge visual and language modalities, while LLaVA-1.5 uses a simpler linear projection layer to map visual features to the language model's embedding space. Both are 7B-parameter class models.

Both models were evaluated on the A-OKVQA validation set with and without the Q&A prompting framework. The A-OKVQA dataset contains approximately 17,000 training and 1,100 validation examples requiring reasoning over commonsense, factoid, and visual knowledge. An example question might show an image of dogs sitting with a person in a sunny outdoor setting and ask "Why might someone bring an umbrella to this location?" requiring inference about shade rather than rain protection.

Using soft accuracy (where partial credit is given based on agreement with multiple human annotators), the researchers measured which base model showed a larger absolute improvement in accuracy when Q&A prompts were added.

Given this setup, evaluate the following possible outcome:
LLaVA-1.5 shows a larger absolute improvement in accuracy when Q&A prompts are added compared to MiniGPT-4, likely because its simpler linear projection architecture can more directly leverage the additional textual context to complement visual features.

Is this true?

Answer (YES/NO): NO